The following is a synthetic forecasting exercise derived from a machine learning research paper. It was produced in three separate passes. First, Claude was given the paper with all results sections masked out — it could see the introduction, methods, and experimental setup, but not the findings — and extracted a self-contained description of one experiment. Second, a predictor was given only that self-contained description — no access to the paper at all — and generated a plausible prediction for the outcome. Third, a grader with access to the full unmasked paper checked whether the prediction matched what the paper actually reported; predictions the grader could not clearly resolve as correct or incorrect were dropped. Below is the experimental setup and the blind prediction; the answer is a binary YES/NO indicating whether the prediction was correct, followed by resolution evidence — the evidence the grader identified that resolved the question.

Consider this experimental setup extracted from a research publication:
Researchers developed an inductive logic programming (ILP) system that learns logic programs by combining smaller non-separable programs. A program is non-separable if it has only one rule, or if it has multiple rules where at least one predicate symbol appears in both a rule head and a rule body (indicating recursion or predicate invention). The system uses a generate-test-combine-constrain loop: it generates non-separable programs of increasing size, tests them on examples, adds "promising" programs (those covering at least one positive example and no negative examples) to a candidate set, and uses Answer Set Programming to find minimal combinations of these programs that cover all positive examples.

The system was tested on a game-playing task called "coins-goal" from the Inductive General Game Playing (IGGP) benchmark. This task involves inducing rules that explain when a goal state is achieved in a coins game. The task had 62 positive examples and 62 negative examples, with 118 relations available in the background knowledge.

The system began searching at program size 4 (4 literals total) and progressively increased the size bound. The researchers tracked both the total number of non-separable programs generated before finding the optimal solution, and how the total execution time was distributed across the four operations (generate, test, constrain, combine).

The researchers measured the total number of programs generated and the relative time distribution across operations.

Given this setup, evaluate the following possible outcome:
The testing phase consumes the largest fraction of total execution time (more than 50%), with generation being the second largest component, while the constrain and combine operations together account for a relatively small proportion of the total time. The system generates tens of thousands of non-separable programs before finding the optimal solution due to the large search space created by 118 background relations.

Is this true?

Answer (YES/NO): NO